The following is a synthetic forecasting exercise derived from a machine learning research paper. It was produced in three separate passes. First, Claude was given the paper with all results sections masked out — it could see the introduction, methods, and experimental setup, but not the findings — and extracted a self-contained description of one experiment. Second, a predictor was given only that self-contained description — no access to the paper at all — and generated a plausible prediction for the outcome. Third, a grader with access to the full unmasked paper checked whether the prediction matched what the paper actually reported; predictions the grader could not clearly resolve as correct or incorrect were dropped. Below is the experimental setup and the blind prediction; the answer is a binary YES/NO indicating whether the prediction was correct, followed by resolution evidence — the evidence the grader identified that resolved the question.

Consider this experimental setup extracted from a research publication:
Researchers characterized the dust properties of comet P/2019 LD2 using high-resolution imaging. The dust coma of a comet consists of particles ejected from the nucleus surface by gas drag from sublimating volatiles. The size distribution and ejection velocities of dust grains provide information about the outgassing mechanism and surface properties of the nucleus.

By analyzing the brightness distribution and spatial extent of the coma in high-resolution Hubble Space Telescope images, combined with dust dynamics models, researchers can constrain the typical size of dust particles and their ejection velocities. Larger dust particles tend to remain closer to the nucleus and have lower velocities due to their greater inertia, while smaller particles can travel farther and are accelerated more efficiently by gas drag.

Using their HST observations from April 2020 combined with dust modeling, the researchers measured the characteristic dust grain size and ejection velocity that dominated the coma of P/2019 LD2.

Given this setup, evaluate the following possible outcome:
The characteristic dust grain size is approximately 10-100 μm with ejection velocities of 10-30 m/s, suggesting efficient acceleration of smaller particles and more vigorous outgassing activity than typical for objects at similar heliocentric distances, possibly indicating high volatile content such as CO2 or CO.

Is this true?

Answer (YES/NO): NO